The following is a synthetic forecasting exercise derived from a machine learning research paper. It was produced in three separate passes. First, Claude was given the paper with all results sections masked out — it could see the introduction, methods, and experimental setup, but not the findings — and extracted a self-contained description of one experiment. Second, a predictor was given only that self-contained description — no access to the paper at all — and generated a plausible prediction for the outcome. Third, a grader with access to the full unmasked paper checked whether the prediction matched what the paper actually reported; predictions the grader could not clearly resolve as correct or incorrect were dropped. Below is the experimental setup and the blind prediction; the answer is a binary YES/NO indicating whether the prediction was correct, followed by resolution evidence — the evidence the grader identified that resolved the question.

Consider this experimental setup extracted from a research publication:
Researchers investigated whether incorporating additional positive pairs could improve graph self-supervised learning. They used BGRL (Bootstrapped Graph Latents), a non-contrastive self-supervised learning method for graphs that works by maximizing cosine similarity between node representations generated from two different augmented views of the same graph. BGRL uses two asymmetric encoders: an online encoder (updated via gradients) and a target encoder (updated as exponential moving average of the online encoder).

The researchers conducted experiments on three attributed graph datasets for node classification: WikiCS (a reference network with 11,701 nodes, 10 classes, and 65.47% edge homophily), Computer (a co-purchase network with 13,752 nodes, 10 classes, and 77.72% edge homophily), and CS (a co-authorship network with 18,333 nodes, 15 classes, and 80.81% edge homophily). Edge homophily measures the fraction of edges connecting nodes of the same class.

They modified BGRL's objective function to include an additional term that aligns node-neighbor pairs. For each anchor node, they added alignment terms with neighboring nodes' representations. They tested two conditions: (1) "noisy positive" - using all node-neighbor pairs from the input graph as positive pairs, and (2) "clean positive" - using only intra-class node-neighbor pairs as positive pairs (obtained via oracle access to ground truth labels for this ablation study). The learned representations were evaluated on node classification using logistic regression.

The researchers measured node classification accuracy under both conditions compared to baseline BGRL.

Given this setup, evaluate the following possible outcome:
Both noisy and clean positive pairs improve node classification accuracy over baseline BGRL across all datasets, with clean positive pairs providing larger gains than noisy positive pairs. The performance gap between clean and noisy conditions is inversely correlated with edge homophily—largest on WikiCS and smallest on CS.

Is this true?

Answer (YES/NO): NO